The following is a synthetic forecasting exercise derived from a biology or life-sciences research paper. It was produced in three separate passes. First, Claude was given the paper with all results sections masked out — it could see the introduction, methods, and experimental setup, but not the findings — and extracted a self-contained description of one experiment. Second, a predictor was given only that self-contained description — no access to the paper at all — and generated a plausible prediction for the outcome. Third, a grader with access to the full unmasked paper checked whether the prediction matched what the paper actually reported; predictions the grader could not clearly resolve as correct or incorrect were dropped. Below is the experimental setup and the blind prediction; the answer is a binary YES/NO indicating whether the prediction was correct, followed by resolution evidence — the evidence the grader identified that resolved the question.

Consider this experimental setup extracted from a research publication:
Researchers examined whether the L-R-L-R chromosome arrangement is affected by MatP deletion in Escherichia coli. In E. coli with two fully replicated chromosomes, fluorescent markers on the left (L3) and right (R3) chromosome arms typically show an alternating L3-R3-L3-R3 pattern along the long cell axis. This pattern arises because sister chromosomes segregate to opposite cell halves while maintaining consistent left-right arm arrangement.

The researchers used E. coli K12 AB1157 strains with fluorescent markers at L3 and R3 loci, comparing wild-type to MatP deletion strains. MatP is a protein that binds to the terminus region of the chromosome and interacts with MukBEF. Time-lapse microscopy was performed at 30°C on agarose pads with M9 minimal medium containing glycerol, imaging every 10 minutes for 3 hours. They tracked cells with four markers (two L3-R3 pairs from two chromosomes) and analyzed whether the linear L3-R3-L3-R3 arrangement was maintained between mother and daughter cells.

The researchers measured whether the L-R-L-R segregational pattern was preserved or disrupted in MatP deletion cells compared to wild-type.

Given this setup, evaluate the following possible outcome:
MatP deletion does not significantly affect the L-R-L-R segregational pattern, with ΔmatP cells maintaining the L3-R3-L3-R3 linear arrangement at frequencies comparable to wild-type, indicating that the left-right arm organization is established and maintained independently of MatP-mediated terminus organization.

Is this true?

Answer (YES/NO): NO